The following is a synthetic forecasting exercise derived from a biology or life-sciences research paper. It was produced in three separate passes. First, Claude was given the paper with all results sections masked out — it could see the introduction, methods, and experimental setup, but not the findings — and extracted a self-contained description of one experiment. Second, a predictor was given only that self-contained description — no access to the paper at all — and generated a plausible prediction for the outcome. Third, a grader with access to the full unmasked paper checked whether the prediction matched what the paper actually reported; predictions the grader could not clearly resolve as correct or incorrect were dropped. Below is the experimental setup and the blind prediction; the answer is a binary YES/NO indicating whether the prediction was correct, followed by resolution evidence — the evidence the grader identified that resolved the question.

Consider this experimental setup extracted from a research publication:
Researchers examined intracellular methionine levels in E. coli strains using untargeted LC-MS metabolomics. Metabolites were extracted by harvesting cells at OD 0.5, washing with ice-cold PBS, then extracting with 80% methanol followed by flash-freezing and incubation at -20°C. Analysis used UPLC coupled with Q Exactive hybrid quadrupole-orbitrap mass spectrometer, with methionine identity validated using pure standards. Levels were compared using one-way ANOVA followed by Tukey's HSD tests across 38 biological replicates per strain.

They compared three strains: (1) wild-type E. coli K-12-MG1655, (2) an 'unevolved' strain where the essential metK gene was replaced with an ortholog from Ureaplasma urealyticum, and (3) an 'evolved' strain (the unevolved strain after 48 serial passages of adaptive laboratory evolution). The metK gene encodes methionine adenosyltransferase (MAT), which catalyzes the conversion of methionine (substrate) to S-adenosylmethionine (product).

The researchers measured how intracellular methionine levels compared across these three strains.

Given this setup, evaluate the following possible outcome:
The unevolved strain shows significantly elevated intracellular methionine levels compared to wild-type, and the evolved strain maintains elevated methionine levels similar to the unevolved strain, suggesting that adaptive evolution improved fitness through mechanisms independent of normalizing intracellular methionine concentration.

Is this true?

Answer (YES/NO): NO